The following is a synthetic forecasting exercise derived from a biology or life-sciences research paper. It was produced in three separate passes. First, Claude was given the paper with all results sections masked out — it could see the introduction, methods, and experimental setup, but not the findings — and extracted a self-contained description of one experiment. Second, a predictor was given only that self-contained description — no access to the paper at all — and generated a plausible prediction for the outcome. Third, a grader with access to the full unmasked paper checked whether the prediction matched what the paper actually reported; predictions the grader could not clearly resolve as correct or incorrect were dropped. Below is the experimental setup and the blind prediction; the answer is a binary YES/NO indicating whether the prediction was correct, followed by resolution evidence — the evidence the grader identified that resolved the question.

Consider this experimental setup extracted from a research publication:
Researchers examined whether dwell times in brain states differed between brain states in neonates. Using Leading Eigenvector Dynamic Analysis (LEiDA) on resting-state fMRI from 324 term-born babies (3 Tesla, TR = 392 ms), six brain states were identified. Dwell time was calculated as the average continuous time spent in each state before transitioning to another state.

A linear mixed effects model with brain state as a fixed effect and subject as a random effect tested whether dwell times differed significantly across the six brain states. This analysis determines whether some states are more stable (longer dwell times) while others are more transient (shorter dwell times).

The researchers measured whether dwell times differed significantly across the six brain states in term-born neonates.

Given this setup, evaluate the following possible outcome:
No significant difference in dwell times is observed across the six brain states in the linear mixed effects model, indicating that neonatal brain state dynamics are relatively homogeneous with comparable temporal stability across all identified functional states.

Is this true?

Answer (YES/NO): NO